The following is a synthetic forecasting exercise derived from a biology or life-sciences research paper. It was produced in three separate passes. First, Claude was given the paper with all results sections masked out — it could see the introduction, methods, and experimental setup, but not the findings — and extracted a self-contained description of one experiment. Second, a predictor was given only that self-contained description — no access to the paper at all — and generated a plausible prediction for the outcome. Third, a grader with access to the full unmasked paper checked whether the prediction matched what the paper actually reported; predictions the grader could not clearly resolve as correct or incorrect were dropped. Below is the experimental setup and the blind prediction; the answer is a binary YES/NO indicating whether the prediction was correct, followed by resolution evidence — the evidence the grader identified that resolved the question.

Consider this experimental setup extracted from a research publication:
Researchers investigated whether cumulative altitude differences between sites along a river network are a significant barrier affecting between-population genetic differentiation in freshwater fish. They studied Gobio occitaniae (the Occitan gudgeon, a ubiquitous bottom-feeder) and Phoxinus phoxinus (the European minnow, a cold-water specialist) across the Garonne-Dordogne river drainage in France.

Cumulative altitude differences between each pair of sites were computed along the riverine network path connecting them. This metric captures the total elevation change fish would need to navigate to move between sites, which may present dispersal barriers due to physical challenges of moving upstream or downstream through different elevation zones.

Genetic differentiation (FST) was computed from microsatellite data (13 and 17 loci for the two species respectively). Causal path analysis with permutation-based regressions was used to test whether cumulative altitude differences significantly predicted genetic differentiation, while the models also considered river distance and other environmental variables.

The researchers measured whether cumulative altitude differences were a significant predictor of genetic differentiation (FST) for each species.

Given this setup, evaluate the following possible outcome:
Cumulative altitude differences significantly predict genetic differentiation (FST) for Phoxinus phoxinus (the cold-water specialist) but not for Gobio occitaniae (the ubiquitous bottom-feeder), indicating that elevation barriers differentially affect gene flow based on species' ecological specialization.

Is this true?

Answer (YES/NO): NO